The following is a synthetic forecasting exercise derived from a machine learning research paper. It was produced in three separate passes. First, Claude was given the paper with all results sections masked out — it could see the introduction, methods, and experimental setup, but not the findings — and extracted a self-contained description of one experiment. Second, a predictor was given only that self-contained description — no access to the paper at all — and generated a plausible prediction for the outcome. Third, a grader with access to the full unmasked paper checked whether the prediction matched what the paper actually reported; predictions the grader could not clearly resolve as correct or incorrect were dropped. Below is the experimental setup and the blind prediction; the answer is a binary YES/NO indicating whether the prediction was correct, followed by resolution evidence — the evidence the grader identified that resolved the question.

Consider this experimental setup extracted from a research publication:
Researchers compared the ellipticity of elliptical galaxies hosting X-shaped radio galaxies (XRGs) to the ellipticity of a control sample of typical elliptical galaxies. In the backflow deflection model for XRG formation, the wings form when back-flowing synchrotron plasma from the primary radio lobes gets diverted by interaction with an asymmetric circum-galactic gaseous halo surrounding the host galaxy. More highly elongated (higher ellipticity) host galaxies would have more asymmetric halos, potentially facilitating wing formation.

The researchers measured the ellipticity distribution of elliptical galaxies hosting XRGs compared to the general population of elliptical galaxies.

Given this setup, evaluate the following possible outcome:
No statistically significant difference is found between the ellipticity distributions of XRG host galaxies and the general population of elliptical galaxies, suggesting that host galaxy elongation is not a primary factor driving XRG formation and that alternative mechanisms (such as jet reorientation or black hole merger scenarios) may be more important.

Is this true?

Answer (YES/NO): NO